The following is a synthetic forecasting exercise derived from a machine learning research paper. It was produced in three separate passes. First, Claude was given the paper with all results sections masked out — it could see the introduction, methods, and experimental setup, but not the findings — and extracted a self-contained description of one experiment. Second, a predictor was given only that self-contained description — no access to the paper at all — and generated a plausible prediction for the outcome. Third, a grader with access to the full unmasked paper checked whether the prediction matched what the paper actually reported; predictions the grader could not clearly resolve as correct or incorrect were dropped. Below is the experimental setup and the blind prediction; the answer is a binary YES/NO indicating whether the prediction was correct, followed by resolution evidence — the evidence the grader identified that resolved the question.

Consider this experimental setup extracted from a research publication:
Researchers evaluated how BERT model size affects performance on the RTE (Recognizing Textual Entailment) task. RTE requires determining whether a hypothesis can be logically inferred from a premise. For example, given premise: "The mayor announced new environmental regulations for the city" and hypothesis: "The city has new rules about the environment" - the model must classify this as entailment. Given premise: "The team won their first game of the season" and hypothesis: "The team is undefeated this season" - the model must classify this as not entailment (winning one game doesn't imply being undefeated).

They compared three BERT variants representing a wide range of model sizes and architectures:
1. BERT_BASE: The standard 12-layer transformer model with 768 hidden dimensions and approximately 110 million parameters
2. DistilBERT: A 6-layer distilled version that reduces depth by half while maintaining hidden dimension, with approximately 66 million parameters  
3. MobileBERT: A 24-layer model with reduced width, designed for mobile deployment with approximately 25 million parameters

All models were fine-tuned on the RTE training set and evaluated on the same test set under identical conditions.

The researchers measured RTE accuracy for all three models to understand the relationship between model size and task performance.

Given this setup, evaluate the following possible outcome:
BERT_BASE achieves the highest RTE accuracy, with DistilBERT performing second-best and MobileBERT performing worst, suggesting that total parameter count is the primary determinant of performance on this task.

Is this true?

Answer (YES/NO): NO